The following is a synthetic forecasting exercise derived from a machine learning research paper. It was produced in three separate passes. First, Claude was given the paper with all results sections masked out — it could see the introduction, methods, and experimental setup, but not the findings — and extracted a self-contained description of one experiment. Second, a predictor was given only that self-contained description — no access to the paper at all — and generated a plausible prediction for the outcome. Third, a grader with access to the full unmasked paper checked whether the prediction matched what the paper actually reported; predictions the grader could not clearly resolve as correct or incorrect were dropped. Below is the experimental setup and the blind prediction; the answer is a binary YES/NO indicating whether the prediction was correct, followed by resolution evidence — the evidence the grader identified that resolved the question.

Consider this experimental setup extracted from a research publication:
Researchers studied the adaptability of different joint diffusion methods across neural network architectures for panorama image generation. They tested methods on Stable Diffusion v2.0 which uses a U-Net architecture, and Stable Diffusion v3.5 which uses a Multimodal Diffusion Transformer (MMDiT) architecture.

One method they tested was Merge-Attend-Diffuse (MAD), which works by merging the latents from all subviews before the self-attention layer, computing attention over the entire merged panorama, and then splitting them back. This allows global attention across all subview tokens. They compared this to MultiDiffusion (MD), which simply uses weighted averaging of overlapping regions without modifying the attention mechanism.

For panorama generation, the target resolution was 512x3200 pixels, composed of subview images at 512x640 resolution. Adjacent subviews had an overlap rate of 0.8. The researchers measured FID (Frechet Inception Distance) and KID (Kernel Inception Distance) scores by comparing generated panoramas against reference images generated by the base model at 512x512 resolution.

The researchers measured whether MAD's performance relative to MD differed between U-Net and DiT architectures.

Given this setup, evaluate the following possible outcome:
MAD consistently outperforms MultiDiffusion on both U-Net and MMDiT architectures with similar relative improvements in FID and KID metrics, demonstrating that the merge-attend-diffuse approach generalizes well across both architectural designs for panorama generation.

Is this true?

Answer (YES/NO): NO